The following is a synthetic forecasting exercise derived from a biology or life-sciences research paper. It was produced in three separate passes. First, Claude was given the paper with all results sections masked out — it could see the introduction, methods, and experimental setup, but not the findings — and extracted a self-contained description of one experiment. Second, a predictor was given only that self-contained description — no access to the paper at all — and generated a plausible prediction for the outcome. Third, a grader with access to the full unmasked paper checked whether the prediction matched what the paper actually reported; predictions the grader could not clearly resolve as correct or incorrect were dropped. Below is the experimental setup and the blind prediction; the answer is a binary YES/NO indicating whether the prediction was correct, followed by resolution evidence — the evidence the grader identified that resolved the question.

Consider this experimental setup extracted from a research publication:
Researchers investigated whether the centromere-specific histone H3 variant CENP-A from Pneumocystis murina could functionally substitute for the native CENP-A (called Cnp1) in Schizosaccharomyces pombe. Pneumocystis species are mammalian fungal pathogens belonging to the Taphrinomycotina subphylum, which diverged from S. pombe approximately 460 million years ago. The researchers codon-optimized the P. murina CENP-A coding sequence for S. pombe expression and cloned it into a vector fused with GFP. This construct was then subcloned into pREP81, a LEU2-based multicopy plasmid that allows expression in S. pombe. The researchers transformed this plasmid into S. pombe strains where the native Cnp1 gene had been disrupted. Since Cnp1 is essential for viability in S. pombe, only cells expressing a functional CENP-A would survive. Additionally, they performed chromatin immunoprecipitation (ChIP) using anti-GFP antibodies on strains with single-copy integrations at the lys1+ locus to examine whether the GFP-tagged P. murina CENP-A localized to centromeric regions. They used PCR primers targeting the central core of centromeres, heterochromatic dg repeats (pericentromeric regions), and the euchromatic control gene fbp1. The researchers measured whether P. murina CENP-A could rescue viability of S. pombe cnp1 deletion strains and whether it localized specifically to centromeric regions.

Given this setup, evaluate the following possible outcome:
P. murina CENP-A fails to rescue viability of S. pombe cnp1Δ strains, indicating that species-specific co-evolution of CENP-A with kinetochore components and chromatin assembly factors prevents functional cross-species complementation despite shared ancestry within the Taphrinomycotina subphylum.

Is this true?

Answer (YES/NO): NO